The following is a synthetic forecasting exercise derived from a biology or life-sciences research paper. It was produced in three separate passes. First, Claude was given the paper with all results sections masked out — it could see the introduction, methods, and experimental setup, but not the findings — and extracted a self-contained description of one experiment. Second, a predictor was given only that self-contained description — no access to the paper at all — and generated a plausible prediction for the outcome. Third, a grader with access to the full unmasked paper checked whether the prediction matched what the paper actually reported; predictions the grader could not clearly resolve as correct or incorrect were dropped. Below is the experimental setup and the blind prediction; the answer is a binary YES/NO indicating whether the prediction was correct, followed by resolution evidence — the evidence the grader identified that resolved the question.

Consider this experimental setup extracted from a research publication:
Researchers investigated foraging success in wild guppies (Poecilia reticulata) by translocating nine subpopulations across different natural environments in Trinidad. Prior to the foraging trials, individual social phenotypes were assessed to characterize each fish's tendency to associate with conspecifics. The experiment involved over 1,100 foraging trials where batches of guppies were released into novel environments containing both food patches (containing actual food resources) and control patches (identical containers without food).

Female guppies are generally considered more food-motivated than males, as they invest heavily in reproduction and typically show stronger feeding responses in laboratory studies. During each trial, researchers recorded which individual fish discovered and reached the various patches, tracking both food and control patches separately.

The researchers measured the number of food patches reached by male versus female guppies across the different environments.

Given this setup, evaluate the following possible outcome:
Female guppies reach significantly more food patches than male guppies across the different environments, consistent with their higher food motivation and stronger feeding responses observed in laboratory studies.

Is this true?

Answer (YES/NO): NO